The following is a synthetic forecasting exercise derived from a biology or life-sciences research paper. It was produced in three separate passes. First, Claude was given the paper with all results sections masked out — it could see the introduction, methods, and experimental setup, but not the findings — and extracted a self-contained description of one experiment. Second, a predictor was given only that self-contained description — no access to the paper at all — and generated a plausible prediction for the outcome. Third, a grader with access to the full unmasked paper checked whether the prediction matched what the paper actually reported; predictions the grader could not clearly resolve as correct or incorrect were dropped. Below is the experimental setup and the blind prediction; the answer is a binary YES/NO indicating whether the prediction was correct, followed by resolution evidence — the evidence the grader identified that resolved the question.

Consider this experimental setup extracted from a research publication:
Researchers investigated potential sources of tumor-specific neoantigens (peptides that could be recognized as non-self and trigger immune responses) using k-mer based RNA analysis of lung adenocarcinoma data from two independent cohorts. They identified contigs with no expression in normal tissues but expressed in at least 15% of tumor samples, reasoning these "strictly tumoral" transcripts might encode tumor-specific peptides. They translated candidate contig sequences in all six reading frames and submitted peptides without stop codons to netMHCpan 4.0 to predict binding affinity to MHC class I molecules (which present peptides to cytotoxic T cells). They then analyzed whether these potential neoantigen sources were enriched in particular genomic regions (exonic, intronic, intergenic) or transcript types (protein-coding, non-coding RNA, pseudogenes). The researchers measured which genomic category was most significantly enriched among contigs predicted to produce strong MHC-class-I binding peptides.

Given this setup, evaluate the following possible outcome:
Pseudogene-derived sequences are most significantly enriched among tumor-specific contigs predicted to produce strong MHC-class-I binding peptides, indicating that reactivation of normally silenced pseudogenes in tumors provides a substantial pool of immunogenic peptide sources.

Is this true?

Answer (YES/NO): NO